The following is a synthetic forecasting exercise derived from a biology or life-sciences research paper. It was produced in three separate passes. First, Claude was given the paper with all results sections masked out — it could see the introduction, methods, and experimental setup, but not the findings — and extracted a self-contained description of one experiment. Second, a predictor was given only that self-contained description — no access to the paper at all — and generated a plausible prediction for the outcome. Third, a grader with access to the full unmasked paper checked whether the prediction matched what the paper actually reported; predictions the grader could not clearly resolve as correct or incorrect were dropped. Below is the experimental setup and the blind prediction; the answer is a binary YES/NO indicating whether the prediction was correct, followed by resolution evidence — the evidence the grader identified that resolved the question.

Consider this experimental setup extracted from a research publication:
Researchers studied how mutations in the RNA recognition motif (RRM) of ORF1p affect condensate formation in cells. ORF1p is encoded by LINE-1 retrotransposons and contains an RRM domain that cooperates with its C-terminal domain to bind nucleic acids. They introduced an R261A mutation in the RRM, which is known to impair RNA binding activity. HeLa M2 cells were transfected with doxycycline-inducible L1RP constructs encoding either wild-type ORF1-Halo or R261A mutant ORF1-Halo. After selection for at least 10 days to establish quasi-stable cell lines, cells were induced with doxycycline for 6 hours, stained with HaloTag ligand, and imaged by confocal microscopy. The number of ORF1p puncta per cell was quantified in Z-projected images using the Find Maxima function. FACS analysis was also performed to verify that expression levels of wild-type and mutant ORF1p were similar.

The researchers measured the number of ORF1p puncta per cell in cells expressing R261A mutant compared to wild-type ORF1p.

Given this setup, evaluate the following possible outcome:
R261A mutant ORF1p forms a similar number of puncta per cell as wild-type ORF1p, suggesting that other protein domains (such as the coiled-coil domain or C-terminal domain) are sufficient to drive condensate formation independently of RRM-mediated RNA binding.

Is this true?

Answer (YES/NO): NO